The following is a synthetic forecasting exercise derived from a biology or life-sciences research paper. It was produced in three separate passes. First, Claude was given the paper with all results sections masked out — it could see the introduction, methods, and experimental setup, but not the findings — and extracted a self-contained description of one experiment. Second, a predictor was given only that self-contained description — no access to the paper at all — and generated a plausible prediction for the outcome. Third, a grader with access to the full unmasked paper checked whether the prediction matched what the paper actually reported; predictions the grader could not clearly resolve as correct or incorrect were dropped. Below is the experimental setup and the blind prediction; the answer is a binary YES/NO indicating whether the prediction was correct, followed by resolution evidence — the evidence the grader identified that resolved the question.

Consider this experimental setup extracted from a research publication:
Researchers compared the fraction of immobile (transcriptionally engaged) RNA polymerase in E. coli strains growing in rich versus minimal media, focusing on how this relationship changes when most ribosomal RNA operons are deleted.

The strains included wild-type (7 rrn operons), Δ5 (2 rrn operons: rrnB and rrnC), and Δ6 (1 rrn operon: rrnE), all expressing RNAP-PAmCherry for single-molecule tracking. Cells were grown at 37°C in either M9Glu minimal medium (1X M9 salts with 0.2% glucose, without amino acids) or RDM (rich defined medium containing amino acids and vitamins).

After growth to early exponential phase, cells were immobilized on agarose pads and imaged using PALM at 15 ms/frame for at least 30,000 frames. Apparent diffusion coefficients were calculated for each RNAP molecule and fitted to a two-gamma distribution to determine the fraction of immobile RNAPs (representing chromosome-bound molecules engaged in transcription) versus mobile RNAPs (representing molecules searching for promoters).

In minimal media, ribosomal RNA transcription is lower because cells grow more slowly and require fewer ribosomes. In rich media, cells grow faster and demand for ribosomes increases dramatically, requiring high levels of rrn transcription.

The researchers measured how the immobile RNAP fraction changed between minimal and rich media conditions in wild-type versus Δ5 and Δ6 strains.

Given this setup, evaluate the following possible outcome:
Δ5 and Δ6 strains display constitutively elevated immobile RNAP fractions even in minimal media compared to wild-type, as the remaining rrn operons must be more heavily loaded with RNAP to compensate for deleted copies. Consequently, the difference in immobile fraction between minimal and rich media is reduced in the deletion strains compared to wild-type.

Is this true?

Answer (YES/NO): NO